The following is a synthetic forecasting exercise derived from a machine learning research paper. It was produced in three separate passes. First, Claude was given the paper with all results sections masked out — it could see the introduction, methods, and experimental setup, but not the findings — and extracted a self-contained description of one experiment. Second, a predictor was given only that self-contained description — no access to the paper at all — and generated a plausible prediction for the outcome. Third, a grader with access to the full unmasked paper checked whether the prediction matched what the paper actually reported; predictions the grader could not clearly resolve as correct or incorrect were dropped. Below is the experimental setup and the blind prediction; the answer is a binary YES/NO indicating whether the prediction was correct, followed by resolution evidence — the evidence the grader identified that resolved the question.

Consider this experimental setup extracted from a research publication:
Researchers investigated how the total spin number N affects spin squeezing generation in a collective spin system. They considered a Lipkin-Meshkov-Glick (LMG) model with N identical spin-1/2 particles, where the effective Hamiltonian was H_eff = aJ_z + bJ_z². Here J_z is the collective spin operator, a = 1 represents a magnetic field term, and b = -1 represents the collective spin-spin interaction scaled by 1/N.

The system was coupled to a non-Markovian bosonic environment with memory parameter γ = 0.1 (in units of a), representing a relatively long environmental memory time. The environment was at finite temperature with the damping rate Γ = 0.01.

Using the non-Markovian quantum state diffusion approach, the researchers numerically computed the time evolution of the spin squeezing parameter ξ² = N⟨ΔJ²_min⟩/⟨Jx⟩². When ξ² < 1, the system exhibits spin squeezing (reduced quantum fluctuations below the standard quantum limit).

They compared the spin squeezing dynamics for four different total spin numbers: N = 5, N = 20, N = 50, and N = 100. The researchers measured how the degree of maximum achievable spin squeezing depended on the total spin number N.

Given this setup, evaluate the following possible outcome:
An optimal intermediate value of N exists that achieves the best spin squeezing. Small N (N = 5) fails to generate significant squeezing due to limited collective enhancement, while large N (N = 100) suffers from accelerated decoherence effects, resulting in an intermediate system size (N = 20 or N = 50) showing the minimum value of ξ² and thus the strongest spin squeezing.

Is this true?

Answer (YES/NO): NO